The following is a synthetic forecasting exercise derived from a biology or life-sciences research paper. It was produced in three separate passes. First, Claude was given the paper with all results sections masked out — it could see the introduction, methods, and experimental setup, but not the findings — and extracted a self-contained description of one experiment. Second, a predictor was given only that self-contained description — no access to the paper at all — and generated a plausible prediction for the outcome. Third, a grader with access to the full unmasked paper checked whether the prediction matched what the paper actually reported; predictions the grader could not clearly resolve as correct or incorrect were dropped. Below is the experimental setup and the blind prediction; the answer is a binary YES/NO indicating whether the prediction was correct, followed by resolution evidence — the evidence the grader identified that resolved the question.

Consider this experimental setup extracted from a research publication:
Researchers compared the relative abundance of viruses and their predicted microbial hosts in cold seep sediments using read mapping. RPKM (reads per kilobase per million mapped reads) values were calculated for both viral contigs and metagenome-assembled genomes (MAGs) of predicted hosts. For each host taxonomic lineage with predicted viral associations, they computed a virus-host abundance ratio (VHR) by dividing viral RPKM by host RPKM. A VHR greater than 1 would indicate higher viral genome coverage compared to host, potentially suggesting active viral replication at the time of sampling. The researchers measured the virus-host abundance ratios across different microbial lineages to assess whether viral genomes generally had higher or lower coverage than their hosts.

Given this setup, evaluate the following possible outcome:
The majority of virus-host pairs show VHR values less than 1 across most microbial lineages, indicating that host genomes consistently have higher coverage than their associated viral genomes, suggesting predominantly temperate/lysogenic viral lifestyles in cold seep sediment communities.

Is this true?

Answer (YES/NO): NO